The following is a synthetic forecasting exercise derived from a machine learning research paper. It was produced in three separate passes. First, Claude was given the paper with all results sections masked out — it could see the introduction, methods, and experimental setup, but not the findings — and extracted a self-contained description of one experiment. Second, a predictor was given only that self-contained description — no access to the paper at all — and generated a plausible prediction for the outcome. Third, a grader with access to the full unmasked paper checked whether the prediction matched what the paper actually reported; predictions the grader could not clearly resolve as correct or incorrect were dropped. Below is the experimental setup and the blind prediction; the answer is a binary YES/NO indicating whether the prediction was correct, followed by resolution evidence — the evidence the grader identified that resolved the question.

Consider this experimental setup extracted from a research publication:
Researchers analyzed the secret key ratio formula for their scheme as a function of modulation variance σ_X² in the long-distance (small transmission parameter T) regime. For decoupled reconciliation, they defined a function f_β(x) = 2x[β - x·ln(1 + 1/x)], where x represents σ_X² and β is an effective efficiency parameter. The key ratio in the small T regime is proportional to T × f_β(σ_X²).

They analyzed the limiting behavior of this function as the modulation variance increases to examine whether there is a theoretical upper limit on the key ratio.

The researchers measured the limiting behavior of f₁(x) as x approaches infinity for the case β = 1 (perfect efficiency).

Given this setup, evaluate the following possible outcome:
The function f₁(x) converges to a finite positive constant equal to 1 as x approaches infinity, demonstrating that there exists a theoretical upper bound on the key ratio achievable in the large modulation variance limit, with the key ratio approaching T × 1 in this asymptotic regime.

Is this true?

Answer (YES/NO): YES